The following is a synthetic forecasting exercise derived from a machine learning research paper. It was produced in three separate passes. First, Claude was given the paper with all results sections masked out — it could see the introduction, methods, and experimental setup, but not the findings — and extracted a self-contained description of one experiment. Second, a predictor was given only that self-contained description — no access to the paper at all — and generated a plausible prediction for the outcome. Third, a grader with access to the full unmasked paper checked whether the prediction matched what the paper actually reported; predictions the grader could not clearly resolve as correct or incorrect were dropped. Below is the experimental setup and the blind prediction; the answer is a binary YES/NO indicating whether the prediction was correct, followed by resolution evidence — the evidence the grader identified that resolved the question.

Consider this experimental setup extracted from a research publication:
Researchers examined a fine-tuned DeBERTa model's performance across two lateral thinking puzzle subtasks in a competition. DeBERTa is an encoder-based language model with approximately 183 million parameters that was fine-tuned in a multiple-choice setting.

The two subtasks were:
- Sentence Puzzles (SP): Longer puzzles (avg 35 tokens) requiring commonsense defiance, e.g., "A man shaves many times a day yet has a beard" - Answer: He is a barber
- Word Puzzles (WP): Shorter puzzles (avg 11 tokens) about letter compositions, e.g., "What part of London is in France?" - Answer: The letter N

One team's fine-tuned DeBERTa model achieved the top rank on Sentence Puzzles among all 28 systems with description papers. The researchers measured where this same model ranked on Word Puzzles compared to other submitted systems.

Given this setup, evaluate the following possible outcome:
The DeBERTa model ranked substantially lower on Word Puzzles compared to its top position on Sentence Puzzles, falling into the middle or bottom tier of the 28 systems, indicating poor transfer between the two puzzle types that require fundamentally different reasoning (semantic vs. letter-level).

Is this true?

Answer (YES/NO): YES